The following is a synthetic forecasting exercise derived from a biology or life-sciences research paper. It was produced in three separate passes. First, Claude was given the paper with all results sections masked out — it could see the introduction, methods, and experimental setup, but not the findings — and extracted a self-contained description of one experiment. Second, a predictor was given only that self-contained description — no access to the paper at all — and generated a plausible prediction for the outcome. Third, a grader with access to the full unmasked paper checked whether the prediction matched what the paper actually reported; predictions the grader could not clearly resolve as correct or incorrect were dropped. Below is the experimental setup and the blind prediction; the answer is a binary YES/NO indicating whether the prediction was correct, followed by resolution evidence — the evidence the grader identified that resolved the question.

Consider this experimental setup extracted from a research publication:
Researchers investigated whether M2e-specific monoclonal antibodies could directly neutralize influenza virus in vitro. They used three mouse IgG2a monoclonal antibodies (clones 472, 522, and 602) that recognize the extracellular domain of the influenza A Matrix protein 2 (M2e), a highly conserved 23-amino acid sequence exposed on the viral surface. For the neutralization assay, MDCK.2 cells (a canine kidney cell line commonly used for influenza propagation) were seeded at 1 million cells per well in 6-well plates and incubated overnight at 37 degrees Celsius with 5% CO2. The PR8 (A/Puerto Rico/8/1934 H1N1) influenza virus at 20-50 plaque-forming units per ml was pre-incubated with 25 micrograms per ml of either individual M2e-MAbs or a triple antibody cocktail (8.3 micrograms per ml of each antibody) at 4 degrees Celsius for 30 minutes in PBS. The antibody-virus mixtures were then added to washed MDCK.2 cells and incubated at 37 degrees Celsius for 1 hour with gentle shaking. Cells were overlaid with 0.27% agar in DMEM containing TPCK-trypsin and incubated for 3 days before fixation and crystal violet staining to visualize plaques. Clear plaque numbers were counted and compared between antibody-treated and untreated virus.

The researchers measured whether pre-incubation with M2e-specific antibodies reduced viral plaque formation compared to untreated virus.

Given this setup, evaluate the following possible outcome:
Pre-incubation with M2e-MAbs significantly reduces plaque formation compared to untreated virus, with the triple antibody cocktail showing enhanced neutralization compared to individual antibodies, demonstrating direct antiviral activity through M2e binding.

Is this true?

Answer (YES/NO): NO